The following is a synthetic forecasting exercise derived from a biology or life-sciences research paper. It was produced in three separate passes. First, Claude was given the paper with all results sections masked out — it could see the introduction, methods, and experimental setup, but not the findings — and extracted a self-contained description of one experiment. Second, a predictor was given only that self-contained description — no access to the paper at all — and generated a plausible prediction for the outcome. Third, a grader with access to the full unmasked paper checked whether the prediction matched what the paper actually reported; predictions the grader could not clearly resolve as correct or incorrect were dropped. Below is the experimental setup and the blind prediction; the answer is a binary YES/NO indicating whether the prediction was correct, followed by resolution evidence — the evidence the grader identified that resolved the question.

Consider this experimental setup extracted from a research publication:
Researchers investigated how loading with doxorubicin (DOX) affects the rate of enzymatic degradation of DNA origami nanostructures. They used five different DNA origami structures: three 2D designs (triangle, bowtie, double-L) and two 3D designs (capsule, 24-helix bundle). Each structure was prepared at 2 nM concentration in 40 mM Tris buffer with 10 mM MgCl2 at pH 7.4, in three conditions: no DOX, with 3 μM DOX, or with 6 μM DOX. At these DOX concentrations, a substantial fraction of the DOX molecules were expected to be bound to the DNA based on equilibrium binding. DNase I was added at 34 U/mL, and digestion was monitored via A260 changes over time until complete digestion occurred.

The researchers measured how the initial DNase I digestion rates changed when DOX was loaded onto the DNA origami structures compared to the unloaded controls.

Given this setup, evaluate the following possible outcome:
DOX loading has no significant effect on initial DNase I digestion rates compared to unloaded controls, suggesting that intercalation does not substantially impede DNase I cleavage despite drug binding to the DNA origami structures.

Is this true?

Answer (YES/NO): NO